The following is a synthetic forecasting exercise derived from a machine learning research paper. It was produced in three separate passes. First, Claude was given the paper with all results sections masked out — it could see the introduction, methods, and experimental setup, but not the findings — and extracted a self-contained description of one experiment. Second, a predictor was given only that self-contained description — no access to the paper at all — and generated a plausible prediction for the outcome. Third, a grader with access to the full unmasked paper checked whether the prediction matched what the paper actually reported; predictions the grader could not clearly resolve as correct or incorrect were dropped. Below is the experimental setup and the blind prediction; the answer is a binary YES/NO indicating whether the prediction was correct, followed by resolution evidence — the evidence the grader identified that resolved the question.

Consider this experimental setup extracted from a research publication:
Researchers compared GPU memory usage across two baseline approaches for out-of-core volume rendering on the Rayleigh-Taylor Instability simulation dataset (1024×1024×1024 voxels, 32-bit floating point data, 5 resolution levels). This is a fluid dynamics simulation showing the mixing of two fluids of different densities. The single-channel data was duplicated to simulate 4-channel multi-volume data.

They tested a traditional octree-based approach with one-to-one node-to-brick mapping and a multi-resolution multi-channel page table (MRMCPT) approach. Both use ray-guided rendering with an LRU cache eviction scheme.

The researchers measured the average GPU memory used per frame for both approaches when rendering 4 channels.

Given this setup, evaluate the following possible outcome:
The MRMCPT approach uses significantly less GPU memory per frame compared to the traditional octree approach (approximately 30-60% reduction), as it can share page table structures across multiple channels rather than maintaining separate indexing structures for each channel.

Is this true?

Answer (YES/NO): NO